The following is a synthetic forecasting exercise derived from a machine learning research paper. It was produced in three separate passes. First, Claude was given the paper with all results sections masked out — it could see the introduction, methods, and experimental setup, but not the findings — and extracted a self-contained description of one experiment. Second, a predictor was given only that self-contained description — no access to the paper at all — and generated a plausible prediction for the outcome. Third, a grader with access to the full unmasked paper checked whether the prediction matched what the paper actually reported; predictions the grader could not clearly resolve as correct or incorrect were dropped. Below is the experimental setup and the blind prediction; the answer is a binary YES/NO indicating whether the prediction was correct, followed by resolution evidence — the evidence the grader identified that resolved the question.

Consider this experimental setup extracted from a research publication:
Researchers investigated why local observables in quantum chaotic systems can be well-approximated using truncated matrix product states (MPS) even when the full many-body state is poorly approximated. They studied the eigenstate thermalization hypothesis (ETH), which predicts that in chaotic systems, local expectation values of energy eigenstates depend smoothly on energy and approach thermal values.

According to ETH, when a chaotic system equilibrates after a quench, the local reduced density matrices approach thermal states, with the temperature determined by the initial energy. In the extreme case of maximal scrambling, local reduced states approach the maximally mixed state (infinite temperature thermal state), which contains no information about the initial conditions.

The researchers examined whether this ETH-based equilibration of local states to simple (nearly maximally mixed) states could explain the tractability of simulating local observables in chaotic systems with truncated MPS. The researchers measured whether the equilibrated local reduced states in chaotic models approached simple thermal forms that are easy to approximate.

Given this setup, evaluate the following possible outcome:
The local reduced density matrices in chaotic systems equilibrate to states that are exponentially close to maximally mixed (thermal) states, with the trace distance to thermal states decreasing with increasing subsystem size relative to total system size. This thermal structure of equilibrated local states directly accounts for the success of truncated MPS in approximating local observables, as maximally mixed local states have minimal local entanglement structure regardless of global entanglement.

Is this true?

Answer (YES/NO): NO